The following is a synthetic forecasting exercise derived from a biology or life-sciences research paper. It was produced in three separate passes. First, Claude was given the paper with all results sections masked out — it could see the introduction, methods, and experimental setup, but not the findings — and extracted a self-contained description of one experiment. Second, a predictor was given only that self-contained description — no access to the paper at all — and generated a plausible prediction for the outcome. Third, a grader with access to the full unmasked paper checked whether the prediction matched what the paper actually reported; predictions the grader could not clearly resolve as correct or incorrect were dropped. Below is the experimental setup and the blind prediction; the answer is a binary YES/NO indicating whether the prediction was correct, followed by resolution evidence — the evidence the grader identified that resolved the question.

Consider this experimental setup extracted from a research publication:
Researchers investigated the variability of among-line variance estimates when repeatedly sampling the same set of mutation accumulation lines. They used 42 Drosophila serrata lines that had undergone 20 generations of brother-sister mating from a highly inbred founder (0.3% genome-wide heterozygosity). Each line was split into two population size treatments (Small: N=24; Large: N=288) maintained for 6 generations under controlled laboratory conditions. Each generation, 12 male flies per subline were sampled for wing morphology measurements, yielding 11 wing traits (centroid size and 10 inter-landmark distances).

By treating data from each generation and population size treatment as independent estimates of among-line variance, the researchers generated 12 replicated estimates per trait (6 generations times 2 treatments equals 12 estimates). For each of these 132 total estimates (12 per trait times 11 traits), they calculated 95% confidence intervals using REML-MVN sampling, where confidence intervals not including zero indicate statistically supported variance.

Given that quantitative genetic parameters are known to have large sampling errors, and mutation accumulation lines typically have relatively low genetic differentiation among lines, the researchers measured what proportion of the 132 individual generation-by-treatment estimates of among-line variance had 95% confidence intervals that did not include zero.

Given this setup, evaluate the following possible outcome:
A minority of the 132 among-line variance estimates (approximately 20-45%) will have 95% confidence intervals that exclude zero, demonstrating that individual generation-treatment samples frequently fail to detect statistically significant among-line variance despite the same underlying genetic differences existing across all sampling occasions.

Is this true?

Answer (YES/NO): NO